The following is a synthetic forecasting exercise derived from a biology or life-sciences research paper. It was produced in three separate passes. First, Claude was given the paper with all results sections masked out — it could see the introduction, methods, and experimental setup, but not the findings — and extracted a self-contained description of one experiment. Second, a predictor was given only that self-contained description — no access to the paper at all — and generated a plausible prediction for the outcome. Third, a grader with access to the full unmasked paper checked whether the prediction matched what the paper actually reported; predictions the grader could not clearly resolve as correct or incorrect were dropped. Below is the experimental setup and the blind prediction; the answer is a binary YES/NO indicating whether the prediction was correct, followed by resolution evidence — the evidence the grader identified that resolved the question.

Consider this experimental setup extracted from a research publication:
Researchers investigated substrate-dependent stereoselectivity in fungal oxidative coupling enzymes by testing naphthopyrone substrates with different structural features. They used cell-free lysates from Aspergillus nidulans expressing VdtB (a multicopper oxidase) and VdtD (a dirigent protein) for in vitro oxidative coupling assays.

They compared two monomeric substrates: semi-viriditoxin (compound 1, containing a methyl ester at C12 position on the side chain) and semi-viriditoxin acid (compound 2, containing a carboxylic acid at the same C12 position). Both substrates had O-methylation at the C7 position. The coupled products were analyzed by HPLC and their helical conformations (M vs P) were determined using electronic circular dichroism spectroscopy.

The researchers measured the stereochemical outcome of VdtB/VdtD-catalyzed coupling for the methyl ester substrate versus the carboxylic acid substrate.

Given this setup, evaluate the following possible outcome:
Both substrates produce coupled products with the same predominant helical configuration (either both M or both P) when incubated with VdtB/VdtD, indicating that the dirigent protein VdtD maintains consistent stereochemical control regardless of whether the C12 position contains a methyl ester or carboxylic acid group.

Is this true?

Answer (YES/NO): NO